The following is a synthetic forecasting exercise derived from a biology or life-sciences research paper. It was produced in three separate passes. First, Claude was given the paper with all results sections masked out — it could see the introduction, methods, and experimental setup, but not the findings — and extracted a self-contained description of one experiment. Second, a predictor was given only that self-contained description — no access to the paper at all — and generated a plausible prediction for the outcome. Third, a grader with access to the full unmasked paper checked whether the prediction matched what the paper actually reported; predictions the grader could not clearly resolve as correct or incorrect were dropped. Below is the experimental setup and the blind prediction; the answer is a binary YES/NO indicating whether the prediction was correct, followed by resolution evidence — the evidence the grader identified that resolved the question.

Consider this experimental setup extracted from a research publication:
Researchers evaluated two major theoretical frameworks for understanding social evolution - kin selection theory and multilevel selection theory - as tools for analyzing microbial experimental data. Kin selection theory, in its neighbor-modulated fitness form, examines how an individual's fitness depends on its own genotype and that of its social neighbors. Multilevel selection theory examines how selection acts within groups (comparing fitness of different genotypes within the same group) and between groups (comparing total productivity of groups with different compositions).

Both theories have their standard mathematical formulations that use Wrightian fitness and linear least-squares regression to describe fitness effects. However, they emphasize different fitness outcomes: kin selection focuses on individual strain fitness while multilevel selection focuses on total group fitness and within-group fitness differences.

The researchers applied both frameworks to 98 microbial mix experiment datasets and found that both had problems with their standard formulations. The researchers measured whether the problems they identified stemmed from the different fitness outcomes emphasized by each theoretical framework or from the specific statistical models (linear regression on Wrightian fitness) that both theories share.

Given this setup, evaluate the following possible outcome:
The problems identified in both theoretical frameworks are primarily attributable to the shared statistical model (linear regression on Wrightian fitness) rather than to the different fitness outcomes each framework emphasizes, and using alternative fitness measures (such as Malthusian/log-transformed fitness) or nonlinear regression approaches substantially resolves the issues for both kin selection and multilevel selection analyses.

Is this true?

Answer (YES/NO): YES